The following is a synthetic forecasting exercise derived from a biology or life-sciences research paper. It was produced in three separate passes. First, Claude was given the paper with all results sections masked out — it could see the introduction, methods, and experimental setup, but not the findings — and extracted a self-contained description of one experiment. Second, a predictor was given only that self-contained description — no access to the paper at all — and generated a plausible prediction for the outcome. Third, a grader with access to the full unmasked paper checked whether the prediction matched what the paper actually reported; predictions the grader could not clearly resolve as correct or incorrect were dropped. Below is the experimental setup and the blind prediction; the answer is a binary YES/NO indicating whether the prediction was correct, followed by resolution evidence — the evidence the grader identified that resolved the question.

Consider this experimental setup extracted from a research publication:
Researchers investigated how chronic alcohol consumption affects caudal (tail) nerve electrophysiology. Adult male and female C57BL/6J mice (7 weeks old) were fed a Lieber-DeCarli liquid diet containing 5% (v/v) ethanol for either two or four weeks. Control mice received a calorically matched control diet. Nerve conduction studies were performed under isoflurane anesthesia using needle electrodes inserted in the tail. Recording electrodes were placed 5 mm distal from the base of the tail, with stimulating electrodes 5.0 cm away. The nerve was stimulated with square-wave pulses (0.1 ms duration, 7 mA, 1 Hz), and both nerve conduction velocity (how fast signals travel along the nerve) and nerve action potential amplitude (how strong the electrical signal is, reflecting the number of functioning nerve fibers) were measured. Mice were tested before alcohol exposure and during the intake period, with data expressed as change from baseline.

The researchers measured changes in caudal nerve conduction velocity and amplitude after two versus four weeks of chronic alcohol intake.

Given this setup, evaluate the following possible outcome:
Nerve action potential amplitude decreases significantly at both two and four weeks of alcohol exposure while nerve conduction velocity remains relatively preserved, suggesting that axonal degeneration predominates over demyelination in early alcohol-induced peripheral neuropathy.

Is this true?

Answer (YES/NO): YES